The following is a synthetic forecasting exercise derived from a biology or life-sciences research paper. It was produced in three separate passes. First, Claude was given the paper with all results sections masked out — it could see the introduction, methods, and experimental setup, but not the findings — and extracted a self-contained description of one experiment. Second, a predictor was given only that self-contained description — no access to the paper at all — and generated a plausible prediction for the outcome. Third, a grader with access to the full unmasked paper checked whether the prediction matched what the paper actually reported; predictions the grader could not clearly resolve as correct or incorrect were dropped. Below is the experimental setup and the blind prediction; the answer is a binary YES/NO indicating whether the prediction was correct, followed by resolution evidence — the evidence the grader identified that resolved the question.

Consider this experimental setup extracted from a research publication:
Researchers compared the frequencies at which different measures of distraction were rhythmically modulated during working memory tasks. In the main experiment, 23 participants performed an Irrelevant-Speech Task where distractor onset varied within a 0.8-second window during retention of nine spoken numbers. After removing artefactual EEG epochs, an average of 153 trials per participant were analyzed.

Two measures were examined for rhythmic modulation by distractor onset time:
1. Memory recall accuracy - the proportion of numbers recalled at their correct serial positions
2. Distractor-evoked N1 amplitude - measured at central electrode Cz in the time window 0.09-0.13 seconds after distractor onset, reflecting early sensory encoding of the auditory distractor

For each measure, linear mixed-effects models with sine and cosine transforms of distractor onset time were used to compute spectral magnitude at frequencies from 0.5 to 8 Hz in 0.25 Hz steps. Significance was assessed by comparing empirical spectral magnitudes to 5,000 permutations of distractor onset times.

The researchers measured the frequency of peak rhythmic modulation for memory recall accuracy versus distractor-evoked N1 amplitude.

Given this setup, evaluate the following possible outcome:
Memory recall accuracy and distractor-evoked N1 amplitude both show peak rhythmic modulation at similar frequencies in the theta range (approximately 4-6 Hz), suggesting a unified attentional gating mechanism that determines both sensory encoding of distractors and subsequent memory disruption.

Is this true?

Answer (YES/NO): NO